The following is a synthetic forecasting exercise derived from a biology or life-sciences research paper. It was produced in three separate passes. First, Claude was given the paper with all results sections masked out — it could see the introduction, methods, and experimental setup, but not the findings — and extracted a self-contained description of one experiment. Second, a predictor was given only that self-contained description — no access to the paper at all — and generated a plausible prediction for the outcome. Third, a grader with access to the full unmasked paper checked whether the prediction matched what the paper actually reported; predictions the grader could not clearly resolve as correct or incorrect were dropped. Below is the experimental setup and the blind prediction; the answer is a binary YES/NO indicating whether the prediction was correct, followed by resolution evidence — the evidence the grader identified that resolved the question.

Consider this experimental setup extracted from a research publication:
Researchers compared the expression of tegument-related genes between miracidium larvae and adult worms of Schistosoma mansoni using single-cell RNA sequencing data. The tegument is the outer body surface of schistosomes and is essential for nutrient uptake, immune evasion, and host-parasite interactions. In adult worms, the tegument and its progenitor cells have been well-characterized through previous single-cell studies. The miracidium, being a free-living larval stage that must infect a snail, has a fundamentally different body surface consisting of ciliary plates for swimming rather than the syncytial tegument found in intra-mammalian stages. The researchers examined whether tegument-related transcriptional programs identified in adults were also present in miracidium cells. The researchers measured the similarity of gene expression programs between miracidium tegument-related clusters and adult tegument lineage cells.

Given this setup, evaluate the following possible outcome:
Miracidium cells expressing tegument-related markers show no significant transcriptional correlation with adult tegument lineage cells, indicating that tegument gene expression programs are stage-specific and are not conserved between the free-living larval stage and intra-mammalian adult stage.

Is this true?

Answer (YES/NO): NO